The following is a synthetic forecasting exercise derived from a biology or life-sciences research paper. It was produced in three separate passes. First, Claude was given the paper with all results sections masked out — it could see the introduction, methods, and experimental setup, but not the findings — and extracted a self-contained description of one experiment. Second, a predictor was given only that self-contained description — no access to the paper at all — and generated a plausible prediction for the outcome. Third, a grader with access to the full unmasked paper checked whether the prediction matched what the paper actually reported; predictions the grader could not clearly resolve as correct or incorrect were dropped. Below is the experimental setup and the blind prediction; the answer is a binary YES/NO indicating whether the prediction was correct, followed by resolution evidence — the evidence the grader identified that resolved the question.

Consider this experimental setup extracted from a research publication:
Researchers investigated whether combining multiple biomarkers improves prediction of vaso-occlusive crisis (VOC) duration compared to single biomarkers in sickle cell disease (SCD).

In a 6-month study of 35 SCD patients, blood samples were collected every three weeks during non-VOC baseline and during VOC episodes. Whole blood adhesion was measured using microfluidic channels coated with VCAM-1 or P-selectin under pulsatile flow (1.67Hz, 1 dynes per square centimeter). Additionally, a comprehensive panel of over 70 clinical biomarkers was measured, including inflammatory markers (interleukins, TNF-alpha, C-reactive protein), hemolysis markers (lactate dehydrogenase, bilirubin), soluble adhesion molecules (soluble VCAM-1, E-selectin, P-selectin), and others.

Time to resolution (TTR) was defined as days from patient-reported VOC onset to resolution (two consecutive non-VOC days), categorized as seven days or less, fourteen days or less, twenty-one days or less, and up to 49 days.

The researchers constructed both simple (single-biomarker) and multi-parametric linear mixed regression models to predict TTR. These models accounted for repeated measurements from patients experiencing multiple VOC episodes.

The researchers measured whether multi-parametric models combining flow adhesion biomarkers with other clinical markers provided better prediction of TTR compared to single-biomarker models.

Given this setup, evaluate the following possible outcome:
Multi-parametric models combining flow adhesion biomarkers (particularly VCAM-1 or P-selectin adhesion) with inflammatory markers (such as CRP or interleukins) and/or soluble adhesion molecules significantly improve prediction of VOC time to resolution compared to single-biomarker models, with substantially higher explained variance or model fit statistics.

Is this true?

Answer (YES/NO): YES